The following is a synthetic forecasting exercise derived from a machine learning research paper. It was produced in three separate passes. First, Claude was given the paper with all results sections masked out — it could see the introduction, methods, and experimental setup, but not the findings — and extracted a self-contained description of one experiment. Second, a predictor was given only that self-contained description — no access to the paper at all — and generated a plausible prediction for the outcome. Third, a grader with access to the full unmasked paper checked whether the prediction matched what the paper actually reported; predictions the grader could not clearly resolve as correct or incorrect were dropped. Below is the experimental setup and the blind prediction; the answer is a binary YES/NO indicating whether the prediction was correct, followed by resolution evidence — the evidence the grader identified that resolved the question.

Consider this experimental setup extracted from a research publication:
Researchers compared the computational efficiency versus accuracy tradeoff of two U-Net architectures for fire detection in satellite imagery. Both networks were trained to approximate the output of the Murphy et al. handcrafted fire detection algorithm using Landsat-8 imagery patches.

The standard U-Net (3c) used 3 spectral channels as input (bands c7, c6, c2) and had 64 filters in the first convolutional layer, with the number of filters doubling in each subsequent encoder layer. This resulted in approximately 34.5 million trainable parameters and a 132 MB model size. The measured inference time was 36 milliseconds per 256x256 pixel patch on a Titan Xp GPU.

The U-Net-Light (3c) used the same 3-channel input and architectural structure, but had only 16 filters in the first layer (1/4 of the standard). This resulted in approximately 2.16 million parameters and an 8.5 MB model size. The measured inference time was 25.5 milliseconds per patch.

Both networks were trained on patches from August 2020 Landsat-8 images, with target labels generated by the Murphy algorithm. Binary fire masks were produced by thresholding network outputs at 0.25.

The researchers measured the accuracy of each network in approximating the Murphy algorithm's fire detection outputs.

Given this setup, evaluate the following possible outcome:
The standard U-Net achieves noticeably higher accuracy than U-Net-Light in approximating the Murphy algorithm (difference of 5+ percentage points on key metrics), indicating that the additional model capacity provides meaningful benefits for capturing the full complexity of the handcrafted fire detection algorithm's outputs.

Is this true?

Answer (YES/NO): NO